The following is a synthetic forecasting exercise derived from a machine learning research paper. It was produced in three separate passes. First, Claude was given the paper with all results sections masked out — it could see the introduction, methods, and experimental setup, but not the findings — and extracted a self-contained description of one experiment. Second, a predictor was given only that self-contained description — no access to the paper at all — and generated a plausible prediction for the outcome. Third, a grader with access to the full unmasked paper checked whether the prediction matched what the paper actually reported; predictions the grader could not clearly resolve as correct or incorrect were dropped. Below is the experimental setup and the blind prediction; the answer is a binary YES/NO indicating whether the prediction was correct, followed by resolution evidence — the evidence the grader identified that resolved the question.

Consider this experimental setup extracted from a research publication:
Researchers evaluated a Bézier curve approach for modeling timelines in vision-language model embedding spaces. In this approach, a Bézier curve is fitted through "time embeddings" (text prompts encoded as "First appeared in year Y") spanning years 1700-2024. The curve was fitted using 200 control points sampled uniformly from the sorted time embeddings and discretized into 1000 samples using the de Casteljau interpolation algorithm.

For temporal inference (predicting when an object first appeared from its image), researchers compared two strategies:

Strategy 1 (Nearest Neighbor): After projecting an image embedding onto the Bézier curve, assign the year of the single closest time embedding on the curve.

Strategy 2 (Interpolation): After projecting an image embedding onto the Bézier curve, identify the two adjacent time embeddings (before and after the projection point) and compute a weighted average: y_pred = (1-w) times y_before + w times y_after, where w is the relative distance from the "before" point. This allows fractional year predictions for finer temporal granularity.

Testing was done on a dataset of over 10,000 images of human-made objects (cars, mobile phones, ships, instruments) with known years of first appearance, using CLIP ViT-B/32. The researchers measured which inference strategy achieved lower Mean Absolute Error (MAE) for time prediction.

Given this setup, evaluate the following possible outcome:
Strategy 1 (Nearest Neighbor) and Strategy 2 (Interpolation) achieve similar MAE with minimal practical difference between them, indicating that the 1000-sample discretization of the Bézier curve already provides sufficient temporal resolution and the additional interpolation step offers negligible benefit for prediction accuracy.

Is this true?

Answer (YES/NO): YES